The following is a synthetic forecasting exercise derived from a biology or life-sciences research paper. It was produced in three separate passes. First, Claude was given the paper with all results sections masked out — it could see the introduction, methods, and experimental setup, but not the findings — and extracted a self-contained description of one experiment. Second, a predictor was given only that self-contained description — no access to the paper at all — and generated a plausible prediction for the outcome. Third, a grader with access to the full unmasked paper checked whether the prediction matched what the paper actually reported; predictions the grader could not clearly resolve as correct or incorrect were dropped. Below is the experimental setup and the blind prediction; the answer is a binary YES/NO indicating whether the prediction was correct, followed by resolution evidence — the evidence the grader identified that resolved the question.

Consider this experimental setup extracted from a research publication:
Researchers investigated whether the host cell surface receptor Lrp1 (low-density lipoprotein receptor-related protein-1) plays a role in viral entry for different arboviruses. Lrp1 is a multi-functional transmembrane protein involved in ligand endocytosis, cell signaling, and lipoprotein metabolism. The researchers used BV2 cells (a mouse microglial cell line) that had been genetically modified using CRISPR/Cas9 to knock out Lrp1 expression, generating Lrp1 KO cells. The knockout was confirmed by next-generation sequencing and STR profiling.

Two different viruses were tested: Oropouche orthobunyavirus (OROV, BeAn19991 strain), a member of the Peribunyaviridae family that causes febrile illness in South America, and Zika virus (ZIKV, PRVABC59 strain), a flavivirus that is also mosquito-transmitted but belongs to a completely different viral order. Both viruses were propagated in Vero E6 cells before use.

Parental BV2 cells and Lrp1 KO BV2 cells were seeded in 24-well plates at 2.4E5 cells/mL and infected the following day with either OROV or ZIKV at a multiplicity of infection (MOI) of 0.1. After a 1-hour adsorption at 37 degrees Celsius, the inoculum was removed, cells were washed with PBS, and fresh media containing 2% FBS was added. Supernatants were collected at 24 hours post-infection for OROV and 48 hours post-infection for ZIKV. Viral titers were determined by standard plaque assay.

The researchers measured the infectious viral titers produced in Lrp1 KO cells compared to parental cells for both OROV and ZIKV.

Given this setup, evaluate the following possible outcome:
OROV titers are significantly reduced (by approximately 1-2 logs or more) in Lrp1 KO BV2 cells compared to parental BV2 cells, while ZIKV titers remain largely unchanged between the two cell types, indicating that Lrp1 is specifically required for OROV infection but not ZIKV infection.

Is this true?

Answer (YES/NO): YES